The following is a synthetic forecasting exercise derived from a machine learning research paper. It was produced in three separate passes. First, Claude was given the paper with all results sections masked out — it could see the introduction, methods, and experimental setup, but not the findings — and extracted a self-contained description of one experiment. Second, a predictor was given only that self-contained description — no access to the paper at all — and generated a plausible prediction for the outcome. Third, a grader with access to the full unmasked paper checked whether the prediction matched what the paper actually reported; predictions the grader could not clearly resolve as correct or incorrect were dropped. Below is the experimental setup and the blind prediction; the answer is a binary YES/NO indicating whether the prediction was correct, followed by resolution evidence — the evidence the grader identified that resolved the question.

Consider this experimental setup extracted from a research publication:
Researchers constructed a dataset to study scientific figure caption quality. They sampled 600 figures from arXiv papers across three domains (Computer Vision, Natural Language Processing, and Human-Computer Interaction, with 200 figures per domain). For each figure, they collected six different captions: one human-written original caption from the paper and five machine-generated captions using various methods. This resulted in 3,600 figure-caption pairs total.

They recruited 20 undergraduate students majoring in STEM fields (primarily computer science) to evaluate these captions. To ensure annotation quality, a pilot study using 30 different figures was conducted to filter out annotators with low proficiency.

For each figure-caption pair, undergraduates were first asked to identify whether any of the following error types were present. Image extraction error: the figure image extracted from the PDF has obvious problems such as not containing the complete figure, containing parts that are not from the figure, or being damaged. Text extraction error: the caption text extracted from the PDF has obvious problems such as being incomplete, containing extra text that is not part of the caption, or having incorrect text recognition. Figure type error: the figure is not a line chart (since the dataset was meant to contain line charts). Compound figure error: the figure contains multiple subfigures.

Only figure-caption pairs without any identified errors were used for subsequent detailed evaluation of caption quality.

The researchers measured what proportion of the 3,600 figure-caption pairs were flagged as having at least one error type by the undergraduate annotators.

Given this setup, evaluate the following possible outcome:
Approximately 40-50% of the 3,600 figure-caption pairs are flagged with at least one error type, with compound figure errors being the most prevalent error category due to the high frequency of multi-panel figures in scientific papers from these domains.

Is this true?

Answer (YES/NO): NO